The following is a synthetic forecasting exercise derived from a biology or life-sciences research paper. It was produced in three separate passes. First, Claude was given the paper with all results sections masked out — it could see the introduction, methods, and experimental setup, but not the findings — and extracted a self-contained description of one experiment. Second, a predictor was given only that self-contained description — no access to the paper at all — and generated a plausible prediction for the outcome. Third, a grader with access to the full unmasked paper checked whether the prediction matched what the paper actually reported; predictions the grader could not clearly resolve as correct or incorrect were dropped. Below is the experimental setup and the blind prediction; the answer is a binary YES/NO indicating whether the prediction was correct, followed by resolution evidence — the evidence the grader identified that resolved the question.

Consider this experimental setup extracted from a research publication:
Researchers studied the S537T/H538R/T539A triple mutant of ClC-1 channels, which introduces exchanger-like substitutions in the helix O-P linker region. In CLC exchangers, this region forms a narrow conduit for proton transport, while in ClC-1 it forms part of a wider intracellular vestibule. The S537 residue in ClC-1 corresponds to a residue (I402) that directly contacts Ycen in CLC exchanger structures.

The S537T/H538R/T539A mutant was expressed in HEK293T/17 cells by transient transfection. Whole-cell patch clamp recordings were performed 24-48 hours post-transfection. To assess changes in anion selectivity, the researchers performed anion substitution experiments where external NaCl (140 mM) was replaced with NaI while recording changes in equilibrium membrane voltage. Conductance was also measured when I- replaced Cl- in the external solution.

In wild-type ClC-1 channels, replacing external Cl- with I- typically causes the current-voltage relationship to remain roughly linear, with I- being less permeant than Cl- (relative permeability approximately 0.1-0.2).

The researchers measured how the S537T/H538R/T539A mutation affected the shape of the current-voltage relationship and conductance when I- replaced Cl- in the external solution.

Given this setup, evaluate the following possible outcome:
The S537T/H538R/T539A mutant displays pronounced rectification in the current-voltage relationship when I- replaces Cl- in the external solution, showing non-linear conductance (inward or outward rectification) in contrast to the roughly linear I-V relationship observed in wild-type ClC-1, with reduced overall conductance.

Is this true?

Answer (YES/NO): NO